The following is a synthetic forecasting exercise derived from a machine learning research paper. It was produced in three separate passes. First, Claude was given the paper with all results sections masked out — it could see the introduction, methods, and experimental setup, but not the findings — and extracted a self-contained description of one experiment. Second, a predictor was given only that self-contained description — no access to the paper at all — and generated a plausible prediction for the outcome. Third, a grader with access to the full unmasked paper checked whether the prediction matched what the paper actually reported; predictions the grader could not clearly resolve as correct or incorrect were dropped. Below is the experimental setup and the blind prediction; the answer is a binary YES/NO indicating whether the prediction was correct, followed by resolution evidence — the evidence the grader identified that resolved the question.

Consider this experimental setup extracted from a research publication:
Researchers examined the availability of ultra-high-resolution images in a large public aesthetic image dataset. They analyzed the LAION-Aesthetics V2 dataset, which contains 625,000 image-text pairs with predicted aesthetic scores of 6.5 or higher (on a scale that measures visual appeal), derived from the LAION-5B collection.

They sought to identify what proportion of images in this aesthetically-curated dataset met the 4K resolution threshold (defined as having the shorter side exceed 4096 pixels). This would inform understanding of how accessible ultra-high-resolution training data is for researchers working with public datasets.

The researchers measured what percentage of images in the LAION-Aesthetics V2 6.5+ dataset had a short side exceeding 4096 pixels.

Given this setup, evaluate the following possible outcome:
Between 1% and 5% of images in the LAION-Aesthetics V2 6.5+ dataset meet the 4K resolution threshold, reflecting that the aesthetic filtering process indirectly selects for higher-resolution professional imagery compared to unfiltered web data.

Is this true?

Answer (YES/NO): NO